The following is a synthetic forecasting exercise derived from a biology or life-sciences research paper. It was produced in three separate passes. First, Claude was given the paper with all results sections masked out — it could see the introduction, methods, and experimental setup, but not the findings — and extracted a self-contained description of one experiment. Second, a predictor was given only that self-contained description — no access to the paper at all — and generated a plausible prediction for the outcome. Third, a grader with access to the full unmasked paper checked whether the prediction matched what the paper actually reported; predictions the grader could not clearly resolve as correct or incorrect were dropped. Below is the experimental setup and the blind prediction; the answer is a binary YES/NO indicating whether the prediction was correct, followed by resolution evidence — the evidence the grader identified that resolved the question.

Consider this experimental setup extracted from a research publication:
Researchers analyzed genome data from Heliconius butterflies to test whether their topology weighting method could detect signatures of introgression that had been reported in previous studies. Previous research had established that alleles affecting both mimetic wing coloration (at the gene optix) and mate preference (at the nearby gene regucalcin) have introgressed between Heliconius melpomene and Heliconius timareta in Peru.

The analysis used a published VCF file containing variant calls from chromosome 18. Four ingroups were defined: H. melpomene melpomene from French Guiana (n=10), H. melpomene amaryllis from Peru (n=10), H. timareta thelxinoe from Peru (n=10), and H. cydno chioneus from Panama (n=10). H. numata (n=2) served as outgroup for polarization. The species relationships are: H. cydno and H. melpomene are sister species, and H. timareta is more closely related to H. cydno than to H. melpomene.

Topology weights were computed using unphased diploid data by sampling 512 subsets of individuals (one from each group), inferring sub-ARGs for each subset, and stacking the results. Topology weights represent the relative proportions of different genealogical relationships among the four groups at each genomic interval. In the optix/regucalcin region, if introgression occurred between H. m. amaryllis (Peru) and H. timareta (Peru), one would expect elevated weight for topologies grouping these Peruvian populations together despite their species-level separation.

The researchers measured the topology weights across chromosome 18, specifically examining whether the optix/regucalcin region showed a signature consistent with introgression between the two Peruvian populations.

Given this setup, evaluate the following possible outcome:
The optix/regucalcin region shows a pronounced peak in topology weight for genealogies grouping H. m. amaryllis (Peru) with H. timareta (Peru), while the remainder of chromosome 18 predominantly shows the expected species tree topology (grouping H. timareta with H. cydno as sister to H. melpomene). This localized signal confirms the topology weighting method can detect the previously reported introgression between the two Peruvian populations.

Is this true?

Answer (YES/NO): YES